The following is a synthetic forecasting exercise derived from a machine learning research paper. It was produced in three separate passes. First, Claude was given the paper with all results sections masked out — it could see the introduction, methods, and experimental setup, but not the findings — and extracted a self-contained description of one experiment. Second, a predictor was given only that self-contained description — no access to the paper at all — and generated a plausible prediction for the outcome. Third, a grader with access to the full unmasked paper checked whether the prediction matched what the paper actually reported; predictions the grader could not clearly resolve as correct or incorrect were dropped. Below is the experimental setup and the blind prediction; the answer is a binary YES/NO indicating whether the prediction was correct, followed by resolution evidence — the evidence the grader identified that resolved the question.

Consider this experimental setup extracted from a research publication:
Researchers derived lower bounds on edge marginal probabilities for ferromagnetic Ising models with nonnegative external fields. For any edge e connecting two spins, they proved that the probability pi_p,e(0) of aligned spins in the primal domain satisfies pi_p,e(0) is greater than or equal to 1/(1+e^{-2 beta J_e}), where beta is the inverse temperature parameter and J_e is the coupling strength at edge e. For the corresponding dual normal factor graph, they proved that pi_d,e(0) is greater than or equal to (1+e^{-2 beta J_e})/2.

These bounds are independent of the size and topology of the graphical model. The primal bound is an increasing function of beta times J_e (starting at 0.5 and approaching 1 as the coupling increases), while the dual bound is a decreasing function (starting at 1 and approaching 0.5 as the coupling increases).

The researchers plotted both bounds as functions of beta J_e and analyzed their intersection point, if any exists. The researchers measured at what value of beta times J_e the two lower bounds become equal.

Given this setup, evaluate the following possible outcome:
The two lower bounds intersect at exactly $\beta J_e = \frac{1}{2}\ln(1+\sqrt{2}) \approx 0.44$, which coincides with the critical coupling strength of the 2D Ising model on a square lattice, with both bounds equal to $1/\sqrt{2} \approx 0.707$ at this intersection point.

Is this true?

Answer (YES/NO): YES